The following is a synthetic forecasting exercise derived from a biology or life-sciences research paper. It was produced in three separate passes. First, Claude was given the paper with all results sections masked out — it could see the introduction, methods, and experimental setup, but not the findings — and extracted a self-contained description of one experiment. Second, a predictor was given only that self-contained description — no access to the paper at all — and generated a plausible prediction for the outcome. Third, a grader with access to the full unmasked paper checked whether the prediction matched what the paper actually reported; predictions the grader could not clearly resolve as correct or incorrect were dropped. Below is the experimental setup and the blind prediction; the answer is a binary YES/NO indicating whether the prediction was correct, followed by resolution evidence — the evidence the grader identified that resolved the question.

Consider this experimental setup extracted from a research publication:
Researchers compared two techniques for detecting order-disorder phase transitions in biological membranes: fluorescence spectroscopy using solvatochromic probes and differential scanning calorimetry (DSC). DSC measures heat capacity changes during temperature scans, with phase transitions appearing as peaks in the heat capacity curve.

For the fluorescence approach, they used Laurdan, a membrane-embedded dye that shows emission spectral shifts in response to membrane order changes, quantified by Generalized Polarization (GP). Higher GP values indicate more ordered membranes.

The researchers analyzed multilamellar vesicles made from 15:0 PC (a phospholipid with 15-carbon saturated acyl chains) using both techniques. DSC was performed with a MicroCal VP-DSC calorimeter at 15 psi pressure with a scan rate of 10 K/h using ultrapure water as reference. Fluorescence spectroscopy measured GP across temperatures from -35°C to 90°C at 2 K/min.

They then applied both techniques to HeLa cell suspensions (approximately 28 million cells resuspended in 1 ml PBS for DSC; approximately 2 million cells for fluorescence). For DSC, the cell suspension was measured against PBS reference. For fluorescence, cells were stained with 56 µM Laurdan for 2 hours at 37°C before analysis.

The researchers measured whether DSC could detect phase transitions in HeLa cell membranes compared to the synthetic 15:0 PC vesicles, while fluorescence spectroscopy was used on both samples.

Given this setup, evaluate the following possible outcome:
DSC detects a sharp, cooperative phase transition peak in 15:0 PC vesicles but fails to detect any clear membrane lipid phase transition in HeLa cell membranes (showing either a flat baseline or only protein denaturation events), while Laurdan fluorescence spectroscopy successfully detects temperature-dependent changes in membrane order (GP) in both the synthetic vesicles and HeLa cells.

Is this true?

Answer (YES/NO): YES